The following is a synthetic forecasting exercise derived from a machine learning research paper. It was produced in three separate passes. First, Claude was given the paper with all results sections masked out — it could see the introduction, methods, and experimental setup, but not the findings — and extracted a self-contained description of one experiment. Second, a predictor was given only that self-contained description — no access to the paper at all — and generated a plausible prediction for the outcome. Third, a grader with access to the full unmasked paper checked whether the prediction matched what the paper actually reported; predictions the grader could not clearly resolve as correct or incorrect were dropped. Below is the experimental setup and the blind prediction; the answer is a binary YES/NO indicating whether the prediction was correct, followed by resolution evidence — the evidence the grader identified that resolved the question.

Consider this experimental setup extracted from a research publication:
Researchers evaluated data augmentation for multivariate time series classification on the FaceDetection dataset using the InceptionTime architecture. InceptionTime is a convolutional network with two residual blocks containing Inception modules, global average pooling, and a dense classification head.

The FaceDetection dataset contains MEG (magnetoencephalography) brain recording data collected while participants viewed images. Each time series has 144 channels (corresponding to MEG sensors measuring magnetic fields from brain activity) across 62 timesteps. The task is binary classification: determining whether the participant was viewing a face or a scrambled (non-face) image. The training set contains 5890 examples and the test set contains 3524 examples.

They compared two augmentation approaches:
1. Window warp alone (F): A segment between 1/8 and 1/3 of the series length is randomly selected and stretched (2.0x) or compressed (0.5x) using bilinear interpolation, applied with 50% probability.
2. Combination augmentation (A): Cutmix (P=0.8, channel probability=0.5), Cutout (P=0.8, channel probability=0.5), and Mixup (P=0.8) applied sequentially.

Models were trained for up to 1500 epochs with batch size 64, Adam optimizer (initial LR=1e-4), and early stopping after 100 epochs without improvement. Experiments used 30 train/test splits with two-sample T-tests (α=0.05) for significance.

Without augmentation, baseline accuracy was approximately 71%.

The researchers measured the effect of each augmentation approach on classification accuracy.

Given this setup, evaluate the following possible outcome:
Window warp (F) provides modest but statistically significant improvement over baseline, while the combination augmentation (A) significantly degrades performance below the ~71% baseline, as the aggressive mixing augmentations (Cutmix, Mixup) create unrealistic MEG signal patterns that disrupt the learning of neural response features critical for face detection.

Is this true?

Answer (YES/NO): NO